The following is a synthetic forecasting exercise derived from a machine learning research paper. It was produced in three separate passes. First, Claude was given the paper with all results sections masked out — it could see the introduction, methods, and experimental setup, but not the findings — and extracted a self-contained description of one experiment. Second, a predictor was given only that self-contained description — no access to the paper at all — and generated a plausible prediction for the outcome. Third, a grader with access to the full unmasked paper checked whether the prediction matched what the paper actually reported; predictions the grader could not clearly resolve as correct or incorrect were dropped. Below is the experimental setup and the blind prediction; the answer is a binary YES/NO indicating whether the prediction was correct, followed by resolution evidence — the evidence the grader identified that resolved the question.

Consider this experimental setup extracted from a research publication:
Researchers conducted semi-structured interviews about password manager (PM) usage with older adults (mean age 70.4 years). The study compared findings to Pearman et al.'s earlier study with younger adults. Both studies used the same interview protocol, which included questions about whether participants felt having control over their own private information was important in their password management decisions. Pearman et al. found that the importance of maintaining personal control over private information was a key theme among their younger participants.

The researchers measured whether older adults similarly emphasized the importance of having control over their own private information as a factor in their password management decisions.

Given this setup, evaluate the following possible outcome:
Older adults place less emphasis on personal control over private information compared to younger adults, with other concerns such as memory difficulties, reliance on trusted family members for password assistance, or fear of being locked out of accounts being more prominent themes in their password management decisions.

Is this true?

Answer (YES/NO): NO